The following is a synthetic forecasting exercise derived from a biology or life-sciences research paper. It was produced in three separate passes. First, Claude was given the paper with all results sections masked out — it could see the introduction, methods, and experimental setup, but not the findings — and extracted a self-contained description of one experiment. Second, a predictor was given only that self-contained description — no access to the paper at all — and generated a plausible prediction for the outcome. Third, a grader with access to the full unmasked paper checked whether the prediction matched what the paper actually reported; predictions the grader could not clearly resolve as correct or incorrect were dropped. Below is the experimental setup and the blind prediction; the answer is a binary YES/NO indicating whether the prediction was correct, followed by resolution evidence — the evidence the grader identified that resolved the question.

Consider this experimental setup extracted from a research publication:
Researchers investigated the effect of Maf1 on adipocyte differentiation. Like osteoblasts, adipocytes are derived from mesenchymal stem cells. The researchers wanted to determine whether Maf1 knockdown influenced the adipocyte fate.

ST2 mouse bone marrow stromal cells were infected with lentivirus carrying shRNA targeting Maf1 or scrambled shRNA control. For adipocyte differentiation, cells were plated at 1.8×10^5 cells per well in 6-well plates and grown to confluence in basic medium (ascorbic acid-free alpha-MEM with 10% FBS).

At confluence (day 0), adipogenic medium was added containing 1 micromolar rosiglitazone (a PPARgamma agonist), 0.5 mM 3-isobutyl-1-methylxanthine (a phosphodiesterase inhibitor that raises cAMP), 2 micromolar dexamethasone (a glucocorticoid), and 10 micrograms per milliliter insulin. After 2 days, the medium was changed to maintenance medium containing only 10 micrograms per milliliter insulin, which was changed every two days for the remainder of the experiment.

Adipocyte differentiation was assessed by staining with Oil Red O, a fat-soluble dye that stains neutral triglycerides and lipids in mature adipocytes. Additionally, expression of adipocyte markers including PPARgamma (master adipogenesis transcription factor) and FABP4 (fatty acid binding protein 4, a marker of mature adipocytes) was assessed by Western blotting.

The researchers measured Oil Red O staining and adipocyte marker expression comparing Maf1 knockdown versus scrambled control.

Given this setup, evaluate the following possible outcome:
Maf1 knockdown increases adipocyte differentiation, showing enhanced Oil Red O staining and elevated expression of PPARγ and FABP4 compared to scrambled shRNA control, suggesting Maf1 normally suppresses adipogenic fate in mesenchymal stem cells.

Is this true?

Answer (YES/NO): NO